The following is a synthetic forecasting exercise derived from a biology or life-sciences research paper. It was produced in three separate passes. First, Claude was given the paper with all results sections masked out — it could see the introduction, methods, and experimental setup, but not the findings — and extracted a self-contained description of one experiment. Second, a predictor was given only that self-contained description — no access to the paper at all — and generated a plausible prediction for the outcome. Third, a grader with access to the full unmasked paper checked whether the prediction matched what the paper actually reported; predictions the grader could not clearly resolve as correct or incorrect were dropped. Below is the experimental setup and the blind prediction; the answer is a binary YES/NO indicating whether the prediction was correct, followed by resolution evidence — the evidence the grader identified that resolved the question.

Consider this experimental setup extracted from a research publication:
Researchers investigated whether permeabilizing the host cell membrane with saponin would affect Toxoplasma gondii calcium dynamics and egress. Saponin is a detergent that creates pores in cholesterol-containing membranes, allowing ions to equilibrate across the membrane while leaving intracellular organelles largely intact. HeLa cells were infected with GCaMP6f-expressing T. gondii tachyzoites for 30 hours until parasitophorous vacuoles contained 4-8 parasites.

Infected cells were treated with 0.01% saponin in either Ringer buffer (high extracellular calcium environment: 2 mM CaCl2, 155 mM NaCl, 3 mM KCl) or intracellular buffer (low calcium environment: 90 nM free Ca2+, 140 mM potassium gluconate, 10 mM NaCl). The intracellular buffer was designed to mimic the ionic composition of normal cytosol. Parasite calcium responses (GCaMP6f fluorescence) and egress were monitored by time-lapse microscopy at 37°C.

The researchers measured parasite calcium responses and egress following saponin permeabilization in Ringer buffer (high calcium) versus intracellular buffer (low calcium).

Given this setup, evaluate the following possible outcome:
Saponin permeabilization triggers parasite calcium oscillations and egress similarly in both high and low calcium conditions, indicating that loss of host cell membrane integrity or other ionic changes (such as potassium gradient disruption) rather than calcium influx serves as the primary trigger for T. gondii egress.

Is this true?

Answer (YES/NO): NO